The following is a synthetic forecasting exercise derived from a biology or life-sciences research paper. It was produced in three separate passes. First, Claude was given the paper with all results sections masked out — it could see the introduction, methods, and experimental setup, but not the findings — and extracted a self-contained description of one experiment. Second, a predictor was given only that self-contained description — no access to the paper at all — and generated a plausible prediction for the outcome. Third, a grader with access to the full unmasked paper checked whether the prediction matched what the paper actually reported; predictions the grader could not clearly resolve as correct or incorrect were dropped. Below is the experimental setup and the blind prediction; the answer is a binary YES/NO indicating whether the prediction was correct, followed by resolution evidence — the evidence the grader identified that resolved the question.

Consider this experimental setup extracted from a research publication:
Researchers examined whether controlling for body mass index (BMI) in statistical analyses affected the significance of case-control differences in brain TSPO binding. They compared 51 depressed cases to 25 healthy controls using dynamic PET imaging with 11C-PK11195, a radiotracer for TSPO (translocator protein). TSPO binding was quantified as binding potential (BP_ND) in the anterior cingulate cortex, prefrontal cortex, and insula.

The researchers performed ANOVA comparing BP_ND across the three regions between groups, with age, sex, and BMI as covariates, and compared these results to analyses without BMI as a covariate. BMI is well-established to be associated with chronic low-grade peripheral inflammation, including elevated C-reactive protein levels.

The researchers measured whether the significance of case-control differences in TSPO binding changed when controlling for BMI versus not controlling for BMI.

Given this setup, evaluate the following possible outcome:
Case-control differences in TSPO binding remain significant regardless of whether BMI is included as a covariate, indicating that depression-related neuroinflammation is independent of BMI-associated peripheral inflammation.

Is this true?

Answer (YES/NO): YES